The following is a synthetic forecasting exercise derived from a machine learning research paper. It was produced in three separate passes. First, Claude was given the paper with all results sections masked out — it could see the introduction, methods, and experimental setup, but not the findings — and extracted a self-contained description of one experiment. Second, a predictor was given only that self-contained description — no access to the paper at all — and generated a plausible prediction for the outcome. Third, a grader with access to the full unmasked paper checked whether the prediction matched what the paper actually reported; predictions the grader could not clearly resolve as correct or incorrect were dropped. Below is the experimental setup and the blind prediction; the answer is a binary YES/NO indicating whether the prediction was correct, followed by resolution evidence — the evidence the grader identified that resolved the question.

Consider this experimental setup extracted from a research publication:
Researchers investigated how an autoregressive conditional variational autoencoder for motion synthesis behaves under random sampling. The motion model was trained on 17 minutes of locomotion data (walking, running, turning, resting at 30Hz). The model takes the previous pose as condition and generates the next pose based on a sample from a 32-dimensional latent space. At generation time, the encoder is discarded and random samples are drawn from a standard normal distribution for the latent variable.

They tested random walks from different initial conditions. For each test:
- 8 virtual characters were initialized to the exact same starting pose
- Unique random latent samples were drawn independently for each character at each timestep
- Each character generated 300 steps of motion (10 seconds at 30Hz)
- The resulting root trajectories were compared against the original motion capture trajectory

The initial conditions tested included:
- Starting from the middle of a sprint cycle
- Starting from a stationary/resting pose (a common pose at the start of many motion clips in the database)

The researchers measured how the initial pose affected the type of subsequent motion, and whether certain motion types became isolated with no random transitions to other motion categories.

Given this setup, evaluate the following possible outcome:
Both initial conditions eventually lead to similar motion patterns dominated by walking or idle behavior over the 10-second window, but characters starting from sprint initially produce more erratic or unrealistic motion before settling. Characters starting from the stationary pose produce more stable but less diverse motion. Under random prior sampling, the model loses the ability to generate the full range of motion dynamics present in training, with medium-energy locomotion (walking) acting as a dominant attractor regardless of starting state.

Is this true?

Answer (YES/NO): NO